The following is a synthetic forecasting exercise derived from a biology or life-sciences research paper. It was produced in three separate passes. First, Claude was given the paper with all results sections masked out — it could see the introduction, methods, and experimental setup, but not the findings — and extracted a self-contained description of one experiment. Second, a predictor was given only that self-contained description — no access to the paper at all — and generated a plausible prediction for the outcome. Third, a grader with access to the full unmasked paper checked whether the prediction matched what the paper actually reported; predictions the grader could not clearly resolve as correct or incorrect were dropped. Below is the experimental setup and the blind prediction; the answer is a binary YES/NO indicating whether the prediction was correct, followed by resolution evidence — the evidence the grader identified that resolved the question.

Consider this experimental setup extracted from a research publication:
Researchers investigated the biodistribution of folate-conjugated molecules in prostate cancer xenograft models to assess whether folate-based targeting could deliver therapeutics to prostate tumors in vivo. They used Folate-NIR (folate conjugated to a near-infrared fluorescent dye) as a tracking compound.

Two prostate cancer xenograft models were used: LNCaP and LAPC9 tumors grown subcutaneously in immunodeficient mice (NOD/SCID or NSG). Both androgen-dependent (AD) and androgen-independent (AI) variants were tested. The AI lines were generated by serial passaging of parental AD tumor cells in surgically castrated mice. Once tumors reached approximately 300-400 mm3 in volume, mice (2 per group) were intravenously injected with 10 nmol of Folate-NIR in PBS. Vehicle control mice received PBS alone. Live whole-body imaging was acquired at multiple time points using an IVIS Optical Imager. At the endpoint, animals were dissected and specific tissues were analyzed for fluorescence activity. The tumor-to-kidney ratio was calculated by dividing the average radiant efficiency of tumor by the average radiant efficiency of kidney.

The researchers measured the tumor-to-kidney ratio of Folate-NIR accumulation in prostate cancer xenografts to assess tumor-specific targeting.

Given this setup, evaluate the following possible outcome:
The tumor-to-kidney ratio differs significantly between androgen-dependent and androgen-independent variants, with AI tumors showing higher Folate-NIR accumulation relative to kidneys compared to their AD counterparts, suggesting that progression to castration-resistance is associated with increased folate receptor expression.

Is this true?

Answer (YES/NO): NO